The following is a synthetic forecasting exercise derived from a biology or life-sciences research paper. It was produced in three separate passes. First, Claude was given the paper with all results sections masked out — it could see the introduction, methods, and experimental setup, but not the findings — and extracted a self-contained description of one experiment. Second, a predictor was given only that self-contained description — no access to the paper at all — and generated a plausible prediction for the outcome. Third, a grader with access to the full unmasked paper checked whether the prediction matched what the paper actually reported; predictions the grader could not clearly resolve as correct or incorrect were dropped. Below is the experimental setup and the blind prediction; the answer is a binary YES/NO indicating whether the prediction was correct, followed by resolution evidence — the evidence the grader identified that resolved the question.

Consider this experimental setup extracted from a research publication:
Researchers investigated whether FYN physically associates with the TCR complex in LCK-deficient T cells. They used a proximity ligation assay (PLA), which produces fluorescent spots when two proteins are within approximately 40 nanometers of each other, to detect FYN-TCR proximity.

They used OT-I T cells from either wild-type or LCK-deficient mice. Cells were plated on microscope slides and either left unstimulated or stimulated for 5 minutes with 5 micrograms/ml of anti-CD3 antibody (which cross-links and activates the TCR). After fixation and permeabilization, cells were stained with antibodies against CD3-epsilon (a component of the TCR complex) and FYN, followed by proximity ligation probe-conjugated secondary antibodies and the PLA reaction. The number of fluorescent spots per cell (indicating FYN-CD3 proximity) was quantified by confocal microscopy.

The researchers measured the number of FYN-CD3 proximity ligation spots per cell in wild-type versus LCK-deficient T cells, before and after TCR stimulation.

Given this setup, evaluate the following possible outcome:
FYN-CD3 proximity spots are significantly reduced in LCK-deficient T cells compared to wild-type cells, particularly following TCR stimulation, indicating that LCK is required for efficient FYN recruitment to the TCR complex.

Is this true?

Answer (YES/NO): NO